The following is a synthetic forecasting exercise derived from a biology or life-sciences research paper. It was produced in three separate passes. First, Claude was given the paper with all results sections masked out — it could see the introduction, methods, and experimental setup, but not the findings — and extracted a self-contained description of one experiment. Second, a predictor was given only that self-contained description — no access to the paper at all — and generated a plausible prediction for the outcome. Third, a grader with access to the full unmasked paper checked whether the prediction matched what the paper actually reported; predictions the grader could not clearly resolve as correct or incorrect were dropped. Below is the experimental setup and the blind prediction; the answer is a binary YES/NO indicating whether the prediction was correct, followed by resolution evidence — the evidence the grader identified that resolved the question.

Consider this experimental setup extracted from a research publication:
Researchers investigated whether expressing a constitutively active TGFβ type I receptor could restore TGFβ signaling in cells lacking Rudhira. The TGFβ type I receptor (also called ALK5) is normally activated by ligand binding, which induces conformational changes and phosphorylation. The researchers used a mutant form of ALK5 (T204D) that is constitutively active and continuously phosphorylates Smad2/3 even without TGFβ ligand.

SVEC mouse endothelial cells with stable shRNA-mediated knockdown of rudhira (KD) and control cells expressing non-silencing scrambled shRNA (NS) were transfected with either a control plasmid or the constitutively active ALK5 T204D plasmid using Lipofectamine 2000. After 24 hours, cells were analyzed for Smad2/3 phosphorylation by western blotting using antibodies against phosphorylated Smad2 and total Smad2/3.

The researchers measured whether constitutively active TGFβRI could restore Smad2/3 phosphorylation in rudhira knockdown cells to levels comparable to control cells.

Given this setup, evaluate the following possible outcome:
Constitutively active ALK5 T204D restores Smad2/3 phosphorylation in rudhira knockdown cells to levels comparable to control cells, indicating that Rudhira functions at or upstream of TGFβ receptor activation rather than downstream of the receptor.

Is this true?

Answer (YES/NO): NO